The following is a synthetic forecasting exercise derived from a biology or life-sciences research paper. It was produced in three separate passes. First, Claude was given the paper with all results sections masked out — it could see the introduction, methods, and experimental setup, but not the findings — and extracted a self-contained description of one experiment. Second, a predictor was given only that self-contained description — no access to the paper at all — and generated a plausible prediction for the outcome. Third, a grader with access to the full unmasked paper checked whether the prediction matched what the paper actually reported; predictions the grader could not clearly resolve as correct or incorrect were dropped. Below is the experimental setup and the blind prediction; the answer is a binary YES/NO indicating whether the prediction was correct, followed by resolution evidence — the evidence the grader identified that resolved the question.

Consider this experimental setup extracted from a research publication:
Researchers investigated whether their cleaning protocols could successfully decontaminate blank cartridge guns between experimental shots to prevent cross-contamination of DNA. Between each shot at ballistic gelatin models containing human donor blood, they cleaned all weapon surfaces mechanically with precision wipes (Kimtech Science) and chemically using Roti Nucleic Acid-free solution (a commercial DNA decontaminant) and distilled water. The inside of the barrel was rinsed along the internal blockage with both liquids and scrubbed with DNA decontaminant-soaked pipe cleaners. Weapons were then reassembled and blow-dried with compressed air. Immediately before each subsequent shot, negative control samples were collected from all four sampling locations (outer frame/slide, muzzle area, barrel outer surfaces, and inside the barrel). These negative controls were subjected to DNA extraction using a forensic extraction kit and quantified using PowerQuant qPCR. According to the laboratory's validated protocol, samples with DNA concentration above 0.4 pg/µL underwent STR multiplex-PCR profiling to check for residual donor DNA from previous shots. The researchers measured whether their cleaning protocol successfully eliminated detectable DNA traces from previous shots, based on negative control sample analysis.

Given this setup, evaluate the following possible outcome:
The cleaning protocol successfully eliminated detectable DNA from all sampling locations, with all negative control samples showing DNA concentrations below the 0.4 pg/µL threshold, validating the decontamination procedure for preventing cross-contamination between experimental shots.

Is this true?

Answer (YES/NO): NO